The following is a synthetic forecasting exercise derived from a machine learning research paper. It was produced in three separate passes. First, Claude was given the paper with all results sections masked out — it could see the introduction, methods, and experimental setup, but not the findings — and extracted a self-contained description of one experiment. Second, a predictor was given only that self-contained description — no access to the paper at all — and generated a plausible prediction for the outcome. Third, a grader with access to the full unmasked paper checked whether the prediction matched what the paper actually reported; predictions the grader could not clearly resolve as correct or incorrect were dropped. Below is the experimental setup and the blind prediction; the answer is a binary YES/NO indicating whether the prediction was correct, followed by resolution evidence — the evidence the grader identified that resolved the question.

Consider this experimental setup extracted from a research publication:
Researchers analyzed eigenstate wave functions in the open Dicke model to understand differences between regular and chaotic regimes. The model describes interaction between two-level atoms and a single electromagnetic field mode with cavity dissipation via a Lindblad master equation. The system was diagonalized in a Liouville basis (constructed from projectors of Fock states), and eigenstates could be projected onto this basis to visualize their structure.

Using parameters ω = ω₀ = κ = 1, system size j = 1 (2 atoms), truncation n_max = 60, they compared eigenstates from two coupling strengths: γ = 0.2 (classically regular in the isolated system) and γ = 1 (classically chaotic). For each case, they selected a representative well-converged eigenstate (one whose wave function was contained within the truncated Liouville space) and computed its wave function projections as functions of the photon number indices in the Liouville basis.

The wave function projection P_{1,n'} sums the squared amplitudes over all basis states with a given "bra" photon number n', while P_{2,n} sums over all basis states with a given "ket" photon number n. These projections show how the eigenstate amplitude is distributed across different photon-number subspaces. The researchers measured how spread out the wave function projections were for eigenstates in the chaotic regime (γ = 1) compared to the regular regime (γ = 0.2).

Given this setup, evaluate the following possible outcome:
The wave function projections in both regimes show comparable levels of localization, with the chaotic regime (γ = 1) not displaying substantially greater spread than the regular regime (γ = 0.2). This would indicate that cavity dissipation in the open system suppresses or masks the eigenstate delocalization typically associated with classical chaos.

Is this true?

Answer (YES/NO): NO